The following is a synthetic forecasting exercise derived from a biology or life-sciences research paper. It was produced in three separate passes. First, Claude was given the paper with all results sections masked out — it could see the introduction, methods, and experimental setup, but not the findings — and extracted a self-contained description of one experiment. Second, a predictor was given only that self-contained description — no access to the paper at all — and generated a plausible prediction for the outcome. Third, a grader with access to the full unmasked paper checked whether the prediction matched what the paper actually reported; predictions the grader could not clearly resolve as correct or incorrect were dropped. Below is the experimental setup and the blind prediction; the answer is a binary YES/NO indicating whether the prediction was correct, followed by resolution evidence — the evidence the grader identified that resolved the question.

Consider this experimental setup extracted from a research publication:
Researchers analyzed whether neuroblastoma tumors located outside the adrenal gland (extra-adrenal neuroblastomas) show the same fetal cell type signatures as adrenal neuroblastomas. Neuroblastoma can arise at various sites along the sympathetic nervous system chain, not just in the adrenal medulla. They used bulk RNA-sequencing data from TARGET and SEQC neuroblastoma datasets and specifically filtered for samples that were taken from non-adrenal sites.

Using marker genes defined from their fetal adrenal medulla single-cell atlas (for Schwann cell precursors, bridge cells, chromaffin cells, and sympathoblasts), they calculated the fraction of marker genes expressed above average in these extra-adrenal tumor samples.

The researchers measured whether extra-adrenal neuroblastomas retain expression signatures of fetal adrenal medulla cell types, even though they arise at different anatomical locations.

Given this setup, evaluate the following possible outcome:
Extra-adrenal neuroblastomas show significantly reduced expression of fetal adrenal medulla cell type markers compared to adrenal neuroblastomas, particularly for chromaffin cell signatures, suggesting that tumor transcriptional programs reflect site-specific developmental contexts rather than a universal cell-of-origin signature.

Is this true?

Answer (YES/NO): NO